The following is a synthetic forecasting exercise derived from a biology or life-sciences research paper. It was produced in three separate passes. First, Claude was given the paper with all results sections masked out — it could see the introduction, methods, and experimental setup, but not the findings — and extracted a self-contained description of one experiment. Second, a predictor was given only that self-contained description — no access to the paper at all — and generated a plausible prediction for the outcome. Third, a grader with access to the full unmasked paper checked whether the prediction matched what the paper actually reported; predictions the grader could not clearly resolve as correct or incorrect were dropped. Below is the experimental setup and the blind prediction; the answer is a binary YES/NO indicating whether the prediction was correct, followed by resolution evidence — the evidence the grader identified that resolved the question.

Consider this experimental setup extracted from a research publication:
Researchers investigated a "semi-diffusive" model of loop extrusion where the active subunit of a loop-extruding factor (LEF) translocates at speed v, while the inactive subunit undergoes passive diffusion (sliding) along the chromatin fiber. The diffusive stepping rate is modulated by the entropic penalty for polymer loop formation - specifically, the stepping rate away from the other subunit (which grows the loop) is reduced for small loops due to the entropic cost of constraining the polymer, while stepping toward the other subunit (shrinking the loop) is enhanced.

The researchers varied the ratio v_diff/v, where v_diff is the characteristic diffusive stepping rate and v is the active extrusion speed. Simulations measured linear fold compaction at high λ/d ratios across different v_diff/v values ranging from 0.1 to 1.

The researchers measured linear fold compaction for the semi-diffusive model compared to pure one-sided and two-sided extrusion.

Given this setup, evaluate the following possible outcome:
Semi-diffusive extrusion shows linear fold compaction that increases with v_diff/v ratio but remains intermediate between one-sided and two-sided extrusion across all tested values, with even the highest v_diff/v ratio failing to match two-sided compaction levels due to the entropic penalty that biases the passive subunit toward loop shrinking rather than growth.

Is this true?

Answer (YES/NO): NO